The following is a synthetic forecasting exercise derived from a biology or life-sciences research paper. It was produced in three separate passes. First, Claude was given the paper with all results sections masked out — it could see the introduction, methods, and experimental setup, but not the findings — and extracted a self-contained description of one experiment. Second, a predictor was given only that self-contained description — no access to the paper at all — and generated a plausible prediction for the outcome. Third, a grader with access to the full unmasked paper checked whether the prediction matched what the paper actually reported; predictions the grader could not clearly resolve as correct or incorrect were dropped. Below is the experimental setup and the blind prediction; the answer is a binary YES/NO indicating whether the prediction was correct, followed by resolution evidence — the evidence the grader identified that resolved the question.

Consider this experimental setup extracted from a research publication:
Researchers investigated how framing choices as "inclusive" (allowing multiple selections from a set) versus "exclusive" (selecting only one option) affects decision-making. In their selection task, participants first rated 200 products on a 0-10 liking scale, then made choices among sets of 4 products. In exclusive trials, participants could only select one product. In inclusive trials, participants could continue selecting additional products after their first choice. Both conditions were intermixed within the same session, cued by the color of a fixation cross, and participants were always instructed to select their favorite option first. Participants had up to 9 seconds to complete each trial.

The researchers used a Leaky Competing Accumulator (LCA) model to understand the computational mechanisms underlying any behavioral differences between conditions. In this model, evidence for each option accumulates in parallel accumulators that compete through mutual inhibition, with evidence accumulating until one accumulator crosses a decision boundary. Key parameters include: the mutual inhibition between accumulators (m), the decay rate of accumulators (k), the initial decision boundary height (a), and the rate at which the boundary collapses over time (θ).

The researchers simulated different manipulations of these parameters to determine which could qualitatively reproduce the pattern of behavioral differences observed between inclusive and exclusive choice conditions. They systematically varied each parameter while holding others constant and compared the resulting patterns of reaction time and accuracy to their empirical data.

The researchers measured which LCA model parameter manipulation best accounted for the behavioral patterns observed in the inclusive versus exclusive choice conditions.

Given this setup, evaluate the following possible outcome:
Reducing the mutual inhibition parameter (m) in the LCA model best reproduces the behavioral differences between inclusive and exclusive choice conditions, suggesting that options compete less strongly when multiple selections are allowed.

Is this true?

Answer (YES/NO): YES